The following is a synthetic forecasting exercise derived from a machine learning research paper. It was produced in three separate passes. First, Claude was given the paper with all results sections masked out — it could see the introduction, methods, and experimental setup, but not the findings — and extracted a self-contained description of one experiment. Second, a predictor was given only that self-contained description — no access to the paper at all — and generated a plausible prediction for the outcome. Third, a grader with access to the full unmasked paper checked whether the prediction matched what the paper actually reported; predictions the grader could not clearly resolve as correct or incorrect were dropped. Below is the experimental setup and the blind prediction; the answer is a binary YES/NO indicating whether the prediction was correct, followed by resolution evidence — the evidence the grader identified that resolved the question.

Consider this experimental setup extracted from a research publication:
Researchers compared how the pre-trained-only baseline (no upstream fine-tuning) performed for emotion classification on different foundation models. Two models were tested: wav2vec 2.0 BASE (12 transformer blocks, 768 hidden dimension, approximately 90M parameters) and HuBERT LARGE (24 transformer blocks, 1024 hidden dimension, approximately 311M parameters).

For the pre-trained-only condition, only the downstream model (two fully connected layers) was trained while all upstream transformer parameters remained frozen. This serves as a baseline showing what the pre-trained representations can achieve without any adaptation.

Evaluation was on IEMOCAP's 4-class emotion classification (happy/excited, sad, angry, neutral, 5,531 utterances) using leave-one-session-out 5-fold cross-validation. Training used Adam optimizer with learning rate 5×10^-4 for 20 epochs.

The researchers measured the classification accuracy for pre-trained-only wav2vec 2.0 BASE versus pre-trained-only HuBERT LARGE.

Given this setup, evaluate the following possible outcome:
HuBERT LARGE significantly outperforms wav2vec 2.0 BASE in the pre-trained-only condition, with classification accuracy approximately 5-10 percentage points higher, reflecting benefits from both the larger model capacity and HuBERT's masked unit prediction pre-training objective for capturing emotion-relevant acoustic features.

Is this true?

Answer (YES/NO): YES